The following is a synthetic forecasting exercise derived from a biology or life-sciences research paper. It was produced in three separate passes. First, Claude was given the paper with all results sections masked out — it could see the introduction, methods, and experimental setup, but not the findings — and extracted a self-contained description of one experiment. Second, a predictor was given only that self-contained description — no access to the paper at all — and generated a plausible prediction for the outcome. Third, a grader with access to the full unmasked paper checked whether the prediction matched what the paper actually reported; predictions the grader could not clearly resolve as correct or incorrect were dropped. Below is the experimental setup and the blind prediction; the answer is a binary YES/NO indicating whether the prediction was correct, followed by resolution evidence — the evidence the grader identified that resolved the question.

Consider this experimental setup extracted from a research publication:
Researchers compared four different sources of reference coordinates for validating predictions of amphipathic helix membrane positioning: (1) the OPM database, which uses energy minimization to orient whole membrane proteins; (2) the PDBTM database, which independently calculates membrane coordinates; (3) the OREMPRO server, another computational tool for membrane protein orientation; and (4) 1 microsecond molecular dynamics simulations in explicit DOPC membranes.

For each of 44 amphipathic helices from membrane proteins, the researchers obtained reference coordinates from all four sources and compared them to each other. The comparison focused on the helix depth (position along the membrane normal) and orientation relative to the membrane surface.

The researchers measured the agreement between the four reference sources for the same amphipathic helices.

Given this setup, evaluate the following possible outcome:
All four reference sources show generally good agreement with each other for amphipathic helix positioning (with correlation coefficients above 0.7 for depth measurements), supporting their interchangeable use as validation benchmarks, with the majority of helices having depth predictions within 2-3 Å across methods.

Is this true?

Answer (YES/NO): NO